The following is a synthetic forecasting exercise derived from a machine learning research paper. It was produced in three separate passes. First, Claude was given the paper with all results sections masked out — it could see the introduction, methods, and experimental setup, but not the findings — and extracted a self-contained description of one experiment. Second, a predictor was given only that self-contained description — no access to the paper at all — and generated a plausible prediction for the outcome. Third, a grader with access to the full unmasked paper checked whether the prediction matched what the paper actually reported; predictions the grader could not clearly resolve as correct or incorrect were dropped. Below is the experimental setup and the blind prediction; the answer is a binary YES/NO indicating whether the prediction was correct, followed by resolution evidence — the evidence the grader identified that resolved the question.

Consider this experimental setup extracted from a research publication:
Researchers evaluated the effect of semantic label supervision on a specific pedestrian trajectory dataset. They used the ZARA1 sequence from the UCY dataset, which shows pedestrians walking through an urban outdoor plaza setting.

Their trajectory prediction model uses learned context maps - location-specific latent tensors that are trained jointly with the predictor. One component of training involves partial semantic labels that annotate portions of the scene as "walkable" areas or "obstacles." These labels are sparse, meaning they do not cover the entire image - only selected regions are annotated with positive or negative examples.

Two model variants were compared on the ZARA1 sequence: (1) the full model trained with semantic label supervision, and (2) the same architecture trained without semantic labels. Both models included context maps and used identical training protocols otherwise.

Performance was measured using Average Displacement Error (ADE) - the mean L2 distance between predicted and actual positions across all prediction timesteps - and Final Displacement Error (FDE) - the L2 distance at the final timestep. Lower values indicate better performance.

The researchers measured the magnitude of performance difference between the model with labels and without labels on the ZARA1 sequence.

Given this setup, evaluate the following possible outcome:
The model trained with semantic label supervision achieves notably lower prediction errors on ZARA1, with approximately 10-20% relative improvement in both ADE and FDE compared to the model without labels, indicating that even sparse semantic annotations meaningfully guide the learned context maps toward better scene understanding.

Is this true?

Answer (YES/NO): NO